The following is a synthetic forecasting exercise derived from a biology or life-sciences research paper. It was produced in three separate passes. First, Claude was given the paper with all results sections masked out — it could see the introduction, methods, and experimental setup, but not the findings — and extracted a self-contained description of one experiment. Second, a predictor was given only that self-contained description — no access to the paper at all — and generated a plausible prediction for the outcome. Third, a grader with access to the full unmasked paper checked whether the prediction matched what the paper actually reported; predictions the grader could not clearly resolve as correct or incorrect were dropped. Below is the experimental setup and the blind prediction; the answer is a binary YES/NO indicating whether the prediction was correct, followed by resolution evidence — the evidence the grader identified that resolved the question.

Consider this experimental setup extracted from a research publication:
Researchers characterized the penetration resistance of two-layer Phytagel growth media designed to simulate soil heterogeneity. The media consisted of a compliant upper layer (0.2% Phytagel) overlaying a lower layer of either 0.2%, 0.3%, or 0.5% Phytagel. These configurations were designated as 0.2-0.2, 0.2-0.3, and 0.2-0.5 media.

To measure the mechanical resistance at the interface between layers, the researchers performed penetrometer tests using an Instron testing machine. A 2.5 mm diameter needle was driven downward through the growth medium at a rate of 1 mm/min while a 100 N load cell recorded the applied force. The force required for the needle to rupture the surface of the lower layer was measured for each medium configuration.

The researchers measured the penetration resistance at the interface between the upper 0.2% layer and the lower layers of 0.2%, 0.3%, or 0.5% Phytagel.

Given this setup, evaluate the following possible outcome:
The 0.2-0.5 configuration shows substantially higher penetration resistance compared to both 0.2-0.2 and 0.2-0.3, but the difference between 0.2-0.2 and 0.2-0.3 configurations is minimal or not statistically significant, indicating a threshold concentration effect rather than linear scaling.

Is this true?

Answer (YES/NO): NO